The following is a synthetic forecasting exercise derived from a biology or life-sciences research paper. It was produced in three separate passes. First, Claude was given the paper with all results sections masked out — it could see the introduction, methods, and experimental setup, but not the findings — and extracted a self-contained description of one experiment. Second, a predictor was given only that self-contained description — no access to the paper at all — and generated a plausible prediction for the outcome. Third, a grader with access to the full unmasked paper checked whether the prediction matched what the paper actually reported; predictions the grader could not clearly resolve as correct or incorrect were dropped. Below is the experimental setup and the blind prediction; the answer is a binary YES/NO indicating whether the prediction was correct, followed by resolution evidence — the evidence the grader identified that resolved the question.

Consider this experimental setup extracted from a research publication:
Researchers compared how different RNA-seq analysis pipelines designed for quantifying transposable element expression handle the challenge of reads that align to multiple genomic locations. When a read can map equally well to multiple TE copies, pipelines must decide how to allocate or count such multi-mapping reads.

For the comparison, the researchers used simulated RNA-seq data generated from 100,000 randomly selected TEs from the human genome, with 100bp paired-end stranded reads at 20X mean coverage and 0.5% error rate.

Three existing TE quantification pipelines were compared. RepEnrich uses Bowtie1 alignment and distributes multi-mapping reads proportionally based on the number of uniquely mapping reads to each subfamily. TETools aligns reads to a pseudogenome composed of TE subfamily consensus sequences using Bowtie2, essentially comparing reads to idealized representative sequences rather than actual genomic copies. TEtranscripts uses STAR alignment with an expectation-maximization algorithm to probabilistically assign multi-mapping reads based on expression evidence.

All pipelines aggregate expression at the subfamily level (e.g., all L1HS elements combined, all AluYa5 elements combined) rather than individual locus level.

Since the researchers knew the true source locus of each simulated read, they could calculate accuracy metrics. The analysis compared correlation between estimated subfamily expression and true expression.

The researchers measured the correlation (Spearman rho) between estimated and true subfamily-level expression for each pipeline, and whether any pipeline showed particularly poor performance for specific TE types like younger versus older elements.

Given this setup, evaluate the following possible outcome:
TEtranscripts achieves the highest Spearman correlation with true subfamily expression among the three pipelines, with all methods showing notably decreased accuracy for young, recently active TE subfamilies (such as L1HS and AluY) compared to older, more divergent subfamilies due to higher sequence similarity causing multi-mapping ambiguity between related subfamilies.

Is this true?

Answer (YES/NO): NO